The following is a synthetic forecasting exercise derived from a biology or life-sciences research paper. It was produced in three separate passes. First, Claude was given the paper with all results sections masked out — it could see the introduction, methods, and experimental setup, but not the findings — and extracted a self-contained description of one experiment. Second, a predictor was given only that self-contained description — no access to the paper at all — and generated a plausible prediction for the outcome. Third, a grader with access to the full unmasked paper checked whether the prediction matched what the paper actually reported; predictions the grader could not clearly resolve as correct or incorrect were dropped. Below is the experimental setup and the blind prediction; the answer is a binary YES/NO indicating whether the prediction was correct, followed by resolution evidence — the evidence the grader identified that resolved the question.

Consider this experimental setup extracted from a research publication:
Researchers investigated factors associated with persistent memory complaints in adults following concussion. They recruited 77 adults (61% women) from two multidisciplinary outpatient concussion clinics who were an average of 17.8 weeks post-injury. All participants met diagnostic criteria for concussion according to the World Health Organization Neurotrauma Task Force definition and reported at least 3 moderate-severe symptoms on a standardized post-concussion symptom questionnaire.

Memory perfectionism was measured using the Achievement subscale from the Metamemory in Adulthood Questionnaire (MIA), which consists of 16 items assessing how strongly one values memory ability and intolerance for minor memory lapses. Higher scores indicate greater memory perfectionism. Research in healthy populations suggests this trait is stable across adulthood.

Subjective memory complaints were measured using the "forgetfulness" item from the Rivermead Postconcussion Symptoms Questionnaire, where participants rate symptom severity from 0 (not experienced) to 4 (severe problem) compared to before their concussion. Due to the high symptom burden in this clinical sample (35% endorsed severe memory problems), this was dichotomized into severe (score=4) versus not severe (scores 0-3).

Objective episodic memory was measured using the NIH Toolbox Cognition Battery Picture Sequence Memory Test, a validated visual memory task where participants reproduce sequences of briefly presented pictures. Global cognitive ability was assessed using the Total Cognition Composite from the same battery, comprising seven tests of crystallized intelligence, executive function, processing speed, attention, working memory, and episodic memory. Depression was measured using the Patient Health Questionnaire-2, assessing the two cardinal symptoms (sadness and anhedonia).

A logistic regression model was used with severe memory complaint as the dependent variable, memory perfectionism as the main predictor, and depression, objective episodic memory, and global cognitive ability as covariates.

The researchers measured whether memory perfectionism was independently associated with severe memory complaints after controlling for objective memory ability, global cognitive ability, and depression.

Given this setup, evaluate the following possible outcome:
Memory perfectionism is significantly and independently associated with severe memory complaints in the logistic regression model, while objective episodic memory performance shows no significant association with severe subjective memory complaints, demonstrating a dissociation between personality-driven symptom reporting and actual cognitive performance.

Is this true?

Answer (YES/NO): YES